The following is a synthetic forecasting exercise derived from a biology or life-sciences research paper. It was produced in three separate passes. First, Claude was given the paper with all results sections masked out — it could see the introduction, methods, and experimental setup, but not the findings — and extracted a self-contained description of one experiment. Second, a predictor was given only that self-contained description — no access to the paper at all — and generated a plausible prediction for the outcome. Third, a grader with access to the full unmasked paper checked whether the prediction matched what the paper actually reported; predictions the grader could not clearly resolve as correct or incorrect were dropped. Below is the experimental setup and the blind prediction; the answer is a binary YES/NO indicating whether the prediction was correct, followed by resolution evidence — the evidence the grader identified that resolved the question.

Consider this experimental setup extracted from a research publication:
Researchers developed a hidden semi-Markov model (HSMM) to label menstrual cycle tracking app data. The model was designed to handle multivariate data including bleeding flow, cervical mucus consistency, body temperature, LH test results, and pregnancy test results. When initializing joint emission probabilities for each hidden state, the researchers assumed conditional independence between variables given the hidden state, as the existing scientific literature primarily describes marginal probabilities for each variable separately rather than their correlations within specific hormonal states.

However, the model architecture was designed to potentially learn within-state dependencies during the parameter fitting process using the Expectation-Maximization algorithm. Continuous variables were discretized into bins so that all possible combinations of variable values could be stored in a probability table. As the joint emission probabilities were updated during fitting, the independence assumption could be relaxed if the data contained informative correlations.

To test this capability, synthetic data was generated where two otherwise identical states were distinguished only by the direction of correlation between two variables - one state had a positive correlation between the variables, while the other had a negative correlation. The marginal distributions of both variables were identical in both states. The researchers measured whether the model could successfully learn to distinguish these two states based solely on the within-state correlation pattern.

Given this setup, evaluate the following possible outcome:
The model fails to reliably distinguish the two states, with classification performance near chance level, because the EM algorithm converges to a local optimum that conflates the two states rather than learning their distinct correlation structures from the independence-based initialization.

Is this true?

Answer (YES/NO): NO